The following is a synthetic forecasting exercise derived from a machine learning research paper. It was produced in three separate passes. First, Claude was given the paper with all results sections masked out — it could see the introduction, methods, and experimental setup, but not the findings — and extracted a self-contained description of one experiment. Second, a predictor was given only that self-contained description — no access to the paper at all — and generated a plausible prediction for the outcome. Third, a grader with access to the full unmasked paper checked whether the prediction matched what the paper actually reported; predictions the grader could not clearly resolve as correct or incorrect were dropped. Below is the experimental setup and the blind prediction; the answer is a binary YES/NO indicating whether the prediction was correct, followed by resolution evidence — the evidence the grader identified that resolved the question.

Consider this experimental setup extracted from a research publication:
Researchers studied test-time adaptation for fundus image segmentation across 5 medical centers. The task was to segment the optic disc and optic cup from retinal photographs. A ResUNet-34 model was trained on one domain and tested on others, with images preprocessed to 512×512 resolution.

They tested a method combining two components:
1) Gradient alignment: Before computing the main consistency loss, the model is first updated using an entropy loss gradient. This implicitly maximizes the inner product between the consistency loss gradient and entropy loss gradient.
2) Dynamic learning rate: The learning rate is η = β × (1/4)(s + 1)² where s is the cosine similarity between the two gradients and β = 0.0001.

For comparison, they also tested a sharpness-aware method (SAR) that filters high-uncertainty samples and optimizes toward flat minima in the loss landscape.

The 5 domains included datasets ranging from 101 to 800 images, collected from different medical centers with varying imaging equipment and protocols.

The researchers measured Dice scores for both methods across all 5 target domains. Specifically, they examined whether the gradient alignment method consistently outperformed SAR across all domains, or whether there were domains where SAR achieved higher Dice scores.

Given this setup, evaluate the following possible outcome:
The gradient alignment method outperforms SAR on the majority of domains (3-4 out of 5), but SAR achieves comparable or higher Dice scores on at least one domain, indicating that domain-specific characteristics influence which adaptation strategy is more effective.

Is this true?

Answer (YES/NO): YES